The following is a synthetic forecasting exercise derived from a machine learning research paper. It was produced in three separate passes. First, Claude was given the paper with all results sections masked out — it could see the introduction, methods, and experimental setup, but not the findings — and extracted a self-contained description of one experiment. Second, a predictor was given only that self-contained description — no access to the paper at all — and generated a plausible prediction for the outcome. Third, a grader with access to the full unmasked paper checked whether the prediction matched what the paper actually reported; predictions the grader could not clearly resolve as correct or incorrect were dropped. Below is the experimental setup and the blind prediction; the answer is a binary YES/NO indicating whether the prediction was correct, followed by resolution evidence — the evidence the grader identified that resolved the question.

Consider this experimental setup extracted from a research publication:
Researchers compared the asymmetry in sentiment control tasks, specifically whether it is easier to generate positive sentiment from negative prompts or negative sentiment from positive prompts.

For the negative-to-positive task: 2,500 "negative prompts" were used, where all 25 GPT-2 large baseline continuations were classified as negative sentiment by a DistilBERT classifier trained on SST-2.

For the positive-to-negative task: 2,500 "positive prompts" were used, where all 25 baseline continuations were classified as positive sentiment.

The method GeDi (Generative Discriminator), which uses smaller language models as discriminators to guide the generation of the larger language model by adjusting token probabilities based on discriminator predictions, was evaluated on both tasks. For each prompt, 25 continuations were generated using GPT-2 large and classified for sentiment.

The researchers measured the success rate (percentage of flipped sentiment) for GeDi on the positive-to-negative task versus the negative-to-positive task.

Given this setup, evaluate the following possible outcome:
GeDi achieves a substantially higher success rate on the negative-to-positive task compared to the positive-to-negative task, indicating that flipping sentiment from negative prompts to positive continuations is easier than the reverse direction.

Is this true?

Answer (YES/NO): NO